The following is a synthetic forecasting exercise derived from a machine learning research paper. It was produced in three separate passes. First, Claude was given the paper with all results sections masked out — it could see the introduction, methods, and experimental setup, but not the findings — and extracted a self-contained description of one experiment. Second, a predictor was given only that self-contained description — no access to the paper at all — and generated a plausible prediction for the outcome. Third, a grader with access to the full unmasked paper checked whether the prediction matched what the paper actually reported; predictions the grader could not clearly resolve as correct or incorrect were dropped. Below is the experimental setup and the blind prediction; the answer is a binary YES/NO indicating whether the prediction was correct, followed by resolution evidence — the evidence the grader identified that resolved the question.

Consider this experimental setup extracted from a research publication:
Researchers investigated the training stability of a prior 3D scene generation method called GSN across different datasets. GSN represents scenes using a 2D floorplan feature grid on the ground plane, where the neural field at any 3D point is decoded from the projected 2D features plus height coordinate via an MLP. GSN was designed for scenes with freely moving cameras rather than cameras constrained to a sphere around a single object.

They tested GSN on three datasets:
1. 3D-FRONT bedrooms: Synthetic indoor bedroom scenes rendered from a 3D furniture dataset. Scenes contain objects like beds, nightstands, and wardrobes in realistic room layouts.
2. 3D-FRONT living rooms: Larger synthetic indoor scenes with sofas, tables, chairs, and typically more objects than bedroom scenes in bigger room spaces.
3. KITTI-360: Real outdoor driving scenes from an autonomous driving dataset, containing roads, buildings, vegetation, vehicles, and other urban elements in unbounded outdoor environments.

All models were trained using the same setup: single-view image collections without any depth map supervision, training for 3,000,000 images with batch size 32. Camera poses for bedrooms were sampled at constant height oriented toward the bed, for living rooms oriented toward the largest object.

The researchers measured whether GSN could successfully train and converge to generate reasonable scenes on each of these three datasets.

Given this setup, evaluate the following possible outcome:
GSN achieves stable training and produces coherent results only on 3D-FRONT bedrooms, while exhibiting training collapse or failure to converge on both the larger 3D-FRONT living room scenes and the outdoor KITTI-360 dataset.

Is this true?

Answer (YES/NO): YES